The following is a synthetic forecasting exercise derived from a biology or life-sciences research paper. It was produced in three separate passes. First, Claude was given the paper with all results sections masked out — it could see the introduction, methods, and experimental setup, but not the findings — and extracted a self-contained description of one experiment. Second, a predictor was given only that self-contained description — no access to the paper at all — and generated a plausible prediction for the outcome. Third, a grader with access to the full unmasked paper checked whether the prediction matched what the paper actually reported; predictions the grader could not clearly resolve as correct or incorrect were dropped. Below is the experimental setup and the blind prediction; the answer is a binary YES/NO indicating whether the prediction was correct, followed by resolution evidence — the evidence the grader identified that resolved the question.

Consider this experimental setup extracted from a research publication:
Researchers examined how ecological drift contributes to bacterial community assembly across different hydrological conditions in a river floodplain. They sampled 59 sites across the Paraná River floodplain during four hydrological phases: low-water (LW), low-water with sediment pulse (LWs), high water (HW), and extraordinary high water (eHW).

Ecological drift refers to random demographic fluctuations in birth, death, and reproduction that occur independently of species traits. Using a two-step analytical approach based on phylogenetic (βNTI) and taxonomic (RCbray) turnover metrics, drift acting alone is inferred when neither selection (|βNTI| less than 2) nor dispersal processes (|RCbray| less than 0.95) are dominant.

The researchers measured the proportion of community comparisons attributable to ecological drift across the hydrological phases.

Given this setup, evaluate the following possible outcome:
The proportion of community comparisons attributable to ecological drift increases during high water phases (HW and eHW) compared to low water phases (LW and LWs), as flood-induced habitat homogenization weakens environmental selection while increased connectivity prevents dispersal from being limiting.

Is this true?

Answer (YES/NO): NO